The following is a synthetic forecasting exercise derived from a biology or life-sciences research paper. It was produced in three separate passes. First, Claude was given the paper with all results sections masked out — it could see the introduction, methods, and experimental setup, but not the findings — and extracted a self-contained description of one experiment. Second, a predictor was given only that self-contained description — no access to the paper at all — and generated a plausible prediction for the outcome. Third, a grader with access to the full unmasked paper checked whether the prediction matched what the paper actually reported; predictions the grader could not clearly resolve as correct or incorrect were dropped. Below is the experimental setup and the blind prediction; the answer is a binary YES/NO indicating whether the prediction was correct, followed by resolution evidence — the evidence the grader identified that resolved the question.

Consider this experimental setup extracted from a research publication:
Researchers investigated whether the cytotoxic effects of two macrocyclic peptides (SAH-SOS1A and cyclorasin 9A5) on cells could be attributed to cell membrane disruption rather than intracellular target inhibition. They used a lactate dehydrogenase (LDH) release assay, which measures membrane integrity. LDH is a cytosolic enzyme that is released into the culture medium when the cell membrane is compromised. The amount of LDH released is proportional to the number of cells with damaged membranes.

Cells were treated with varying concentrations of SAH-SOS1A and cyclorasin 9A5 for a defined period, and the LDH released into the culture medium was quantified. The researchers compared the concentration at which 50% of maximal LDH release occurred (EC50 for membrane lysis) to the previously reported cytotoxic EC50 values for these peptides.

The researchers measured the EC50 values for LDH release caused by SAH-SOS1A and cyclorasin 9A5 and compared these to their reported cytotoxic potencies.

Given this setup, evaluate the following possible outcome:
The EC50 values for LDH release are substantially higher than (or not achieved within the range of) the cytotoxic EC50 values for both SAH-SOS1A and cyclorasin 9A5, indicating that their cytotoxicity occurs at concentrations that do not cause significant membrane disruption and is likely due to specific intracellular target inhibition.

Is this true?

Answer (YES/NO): NO